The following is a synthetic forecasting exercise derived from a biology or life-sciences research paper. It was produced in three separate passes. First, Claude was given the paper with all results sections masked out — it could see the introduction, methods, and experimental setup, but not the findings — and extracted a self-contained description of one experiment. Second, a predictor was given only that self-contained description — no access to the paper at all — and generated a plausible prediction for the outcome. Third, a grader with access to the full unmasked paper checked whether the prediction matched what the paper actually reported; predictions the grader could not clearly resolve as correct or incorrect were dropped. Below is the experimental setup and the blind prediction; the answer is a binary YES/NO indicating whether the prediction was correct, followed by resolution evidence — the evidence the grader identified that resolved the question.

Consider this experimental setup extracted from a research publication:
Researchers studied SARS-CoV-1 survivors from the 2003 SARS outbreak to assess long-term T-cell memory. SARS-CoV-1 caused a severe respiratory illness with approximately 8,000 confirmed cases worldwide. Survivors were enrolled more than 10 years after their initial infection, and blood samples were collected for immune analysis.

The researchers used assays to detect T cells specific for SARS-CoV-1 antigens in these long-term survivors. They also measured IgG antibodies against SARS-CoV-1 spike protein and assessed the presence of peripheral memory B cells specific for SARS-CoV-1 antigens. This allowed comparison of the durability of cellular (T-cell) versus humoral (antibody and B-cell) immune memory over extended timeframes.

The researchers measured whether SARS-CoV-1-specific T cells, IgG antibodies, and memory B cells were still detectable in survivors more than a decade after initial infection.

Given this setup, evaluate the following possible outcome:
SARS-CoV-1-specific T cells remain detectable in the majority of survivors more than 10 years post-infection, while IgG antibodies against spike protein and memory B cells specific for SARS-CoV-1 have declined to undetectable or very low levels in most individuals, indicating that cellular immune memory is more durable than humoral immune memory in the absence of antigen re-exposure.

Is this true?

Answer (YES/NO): YES